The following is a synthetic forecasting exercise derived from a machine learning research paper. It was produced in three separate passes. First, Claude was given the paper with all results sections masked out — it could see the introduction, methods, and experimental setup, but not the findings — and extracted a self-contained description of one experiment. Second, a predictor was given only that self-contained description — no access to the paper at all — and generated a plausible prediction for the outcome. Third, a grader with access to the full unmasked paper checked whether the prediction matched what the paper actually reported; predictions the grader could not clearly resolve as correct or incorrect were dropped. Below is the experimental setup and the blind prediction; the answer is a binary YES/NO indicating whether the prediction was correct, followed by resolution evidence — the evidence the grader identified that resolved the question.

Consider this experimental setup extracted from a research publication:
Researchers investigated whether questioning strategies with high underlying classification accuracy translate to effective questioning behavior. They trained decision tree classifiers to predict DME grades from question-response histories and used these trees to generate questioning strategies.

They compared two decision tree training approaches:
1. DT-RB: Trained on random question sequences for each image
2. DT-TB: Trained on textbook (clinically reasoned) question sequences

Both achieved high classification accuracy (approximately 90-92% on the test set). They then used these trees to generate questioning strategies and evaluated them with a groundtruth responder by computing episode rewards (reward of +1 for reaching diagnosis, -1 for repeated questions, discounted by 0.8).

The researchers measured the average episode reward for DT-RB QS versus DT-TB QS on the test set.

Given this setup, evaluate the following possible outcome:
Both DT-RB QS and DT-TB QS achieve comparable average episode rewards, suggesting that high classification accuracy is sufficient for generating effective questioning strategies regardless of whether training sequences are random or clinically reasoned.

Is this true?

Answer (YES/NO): NO